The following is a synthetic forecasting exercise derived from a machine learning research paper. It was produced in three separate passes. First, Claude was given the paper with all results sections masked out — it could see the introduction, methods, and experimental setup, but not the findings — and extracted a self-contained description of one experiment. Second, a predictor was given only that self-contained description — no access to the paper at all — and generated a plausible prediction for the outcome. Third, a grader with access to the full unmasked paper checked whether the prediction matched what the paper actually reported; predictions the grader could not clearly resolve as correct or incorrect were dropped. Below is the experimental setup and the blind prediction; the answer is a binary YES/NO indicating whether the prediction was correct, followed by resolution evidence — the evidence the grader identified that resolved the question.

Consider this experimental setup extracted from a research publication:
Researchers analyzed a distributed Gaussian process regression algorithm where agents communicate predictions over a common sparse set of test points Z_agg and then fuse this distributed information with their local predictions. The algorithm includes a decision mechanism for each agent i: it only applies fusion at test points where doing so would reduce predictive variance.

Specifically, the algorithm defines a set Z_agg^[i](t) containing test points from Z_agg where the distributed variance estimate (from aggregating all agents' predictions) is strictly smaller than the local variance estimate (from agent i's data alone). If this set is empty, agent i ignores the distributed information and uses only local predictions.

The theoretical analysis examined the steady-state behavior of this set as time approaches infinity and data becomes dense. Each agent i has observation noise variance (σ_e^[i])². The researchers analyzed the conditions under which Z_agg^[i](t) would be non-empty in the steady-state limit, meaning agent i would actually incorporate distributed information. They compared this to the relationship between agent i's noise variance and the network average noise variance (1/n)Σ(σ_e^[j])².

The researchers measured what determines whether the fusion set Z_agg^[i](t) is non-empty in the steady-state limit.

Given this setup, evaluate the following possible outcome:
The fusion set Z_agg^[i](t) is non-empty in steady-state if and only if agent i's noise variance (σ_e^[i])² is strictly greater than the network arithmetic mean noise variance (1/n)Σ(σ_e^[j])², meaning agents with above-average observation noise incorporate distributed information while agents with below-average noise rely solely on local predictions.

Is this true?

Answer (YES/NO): NO